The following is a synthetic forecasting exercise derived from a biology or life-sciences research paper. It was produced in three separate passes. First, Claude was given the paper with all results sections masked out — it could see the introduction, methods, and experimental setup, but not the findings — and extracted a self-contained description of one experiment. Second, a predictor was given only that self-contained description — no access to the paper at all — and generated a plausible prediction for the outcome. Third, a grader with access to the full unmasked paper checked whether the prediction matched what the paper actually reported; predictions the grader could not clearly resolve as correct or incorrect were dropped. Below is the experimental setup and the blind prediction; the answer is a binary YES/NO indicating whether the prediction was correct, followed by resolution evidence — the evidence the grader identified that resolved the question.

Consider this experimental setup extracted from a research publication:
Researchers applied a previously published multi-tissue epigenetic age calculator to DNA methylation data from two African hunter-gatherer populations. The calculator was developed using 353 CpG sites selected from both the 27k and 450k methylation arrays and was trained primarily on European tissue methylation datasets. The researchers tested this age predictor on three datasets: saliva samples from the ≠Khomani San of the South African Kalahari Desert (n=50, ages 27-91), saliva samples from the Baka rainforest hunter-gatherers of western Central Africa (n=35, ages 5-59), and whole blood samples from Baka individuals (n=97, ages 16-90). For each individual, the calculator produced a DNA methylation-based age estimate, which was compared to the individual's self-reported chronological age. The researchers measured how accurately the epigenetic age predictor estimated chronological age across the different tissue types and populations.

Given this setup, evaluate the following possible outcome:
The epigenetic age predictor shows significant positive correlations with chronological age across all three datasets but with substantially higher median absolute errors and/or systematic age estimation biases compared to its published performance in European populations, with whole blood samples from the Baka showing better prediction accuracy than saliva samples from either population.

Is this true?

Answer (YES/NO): NO